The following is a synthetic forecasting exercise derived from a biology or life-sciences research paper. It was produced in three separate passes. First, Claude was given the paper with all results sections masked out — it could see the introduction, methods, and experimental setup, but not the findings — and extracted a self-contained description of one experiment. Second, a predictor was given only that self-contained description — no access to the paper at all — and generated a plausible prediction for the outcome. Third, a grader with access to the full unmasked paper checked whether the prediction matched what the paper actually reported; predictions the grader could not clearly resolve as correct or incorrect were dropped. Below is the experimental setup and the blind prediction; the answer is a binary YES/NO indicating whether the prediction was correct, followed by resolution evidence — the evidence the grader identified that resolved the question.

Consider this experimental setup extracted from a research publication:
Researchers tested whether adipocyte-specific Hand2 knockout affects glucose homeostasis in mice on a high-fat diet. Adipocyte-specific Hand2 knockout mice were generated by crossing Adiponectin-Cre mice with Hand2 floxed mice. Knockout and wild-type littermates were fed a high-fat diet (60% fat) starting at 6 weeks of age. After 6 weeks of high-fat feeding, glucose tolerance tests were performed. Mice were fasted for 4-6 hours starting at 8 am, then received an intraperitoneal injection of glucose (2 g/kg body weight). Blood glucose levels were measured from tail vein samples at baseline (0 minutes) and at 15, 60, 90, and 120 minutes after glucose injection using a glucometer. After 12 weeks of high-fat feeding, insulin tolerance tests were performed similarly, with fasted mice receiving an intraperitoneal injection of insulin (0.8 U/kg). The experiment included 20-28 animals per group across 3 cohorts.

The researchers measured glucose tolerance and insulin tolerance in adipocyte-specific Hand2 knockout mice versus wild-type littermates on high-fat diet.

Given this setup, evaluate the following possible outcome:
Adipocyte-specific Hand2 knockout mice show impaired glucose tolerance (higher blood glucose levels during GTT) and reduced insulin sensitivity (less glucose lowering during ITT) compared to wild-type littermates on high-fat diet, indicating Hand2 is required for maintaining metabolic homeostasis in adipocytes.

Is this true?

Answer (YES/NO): NO